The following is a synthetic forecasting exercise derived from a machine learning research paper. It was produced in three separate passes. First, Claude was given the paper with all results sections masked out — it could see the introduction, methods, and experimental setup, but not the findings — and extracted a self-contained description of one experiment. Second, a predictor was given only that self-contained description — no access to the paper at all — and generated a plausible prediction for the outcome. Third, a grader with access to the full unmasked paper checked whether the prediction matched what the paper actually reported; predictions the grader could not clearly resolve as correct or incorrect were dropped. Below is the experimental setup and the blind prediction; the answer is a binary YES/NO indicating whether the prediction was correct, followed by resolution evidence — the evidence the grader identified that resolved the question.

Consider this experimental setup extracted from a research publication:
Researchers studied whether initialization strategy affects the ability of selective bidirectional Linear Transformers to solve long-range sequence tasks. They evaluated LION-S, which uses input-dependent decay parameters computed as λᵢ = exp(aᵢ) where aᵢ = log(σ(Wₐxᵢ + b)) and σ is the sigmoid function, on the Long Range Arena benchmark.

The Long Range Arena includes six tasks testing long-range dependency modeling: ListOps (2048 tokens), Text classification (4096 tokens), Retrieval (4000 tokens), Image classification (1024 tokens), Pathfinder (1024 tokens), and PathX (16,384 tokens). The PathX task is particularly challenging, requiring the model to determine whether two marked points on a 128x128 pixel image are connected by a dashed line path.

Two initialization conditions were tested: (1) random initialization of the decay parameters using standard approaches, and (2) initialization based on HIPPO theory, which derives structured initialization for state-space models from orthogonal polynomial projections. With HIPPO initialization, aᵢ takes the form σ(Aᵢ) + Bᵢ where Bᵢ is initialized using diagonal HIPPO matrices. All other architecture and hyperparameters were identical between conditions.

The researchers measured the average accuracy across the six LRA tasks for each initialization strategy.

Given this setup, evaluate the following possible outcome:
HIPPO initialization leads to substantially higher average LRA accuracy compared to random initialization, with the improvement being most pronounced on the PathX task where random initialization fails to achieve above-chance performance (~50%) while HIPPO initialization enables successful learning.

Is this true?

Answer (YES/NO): YES